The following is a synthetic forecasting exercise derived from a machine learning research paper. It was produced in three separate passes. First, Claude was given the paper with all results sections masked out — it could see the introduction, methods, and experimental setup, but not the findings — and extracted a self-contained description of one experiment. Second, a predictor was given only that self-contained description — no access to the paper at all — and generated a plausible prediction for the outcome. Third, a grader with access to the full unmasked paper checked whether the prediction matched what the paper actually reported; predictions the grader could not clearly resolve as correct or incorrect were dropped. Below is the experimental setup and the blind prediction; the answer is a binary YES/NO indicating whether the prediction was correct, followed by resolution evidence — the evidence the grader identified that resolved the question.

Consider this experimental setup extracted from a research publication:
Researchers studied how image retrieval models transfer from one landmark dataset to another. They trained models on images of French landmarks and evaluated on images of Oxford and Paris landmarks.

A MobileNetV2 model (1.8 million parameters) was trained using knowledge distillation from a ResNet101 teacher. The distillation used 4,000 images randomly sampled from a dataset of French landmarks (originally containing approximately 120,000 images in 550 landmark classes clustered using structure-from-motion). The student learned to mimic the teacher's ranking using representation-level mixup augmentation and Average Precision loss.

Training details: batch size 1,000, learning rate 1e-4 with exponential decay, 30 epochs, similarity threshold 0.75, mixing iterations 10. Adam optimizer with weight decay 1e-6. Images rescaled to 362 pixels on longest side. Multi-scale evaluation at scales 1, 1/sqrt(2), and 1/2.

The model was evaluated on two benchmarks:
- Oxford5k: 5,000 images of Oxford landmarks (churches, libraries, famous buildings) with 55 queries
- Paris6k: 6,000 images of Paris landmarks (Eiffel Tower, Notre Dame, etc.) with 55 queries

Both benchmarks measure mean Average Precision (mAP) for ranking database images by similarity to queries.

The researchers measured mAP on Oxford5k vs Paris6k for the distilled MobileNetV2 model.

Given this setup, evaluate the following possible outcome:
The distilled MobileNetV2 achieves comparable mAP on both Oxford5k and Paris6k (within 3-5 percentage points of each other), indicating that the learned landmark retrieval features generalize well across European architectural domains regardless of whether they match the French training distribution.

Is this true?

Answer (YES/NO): NO